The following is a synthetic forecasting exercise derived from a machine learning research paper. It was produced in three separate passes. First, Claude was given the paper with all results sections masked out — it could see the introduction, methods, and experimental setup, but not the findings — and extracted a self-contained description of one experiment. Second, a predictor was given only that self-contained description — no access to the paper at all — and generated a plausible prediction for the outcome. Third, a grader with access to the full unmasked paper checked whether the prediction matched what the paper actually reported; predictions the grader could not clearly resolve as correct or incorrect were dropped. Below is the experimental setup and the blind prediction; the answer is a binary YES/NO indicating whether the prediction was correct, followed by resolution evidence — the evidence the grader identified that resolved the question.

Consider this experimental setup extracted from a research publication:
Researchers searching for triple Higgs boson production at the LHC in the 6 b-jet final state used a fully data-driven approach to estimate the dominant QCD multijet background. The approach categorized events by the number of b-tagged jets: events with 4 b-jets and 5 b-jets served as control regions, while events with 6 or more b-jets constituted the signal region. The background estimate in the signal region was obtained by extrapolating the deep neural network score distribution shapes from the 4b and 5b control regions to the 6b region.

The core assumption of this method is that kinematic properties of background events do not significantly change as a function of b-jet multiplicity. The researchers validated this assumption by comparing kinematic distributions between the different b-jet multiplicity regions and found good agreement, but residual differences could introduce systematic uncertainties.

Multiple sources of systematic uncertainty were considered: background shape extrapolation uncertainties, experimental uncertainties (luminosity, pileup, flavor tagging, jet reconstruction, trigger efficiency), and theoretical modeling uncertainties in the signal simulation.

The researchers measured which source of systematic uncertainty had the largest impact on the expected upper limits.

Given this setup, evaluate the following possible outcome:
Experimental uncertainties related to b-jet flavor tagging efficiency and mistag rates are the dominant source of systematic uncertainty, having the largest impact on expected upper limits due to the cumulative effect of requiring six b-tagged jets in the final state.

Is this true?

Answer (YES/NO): NO